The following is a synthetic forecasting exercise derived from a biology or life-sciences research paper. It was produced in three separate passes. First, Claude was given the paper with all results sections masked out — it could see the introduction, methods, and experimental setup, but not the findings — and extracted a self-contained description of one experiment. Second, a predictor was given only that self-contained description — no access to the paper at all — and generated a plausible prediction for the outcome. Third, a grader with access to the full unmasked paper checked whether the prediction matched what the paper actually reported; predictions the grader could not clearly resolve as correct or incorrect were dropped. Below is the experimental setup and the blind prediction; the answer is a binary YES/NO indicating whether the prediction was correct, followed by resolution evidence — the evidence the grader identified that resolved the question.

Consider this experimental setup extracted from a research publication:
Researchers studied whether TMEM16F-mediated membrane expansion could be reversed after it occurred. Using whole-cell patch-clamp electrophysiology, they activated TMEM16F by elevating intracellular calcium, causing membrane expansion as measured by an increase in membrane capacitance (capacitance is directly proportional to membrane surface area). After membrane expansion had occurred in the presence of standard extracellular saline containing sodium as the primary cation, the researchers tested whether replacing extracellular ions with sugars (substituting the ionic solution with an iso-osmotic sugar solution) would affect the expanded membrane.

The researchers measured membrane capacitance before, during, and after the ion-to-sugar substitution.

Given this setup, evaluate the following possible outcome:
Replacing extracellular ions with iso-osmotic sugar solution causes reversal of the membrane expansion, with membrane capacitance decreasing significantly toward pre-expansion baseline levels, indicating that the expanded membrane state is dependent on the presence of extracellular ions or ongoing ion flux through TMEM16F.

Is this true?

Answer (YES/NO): YES